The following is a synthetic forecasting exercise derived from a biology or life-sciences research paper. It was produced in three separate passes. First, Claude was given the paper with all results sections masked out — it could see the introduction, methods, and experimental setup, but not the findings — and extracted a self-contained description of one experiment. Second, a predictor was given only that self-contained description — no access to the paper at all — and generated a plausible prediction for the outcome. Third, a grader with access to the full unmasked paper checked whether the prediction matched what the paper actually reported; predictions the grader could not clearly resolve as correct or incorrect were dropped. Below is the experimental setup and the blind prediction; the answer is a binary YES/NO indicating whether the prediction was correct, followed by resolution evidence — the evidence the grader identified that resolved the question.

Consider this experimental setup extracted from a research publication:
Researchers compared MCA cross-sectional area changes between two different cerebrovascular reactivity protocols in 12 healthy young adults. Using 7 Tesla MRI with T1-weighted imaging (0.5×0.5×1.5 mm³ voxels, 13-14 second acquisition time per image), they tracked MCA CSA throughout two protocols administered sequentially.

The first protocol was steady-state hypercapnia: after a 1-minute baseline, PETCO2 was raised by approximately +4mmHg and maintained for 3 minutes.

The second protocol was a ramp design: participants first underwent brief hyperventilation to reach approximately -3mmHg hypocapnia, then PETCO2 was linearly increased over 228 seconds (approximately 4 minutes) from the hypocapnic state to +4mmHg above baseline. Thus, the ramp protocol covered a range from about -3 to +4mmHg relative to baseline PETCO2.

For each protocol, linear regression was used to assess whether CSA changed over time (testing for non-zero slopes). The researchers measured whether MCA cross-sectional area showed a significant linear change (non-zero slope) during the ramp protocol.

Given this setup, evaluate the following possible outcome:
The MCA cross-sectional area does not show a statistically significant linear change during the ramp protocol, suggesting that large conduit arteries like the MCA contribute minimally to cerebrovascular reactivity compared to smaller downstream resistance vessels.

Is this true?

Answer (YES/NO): NO